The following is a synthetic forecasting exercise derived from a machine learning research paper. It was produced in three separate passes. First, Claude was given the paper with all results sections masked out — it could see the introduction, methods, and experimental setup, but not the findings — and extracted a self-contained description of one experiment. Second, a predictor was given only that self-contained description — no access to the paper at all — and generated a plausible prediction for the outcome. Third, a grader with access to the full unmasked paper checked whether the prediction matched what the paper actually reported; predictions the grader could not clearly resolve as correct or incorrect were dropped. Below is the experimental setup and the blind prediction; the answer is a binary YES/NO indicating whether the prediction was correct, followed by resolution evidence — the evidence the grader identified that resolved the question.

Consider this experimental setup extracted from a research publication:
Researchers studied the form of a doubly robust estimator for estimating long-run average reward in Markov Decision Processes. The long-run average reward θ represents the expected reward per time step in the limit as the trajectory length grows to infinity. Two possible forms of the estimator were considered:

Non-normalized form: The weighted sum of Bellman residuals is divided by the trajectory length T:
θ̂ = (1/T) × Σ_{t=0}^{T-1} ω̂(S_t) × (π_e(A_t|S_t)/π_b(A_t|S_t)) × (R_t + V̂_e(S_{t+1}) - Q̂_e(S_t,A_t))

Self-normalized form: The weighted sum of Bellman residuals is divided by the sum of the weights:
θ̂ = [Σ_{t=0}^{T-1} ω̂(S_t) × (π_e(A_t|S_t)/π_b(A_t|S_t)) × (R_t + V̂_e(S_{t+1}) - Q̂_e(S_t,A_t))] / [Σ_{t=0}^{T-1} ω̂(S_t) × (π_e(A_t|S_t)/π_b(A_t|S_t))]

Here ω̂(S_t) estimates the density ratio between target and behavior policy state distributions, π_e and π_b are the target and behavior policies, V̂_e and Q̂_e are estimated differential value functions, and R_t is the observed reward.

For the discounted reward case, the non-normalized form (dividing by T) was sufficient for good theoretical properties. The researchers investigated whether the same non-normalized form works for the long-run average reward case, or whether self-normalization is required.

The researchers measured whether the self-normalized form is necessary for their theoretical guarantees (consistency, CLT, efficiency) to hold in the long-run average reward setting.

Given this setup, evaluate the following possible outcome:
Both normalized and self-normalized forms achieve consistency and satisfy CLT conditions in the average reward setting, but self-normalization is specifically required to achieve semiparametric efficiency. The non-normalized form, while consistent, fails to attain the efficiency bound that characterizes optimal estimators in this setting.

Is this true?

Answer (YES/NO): NO